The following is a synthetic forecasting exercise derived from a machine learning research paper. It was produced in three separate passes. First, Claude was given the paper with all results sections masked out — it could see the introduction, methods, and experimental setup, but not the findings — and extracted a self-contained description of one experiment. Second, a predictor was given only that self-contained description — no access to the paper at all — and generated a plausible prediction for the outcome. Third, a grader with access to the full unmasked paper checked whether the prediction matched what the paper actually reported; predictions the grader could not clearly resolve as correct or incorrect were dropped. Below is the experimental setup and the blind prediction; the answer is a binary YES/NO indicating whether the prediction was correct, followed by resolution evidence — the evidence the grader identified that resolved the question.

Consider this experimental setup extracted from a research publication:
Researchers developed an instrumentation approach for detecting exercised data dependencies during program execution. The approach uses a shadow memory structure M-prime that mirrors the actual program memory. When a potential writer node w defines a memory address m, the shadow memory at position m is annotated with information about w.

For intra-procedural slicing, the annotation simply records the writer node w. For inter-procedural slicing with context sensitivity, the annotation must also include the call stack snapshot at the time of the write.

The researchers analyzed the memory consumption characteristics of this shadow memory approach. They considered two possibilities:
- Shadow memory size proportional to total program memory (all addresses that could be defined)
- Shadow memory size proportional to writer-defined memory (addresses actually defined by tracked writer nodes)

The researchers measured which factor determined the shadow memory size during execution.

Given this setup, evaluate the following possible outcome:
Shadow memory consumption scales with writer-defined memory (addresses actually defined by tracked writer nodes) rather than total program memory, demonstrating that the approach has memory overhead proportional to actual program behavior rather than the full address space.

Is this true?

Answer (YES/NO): YES